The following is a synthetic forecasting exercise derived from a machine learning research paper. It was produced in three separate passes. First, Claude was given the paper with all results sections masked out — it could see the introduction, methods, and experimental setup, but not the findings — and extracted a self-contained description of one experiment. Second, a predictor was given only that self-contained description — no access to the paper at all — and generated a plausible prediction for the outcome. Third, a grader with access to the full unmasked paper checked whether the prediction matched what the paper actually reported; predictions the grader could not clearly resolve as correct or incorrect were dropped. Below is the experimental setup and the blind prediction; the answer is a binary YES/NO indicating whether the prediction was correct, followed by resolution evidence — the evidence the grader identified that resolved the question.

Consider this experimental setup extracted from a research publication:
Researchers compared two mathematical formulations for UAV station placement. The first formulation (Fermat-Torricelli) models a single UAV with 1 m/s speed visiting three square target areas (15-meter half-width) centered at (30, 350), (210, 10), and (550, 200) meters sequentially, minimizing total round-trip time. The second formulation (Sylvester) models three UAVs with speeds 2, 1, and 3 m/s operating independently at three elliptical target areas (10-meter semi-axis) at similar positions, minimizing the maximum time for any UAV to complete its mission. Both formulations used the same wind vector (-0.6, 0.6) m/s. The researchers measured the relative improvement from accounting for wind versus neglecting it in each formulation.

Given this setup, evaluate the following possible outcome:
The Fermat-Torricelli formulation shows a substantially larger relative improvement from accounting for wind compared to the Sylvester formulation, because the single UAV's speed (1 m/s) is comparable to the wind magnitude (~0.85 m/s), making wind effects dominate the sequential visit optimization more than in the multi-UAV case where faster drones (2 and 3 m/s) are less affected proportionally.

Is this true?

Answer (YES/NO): NO